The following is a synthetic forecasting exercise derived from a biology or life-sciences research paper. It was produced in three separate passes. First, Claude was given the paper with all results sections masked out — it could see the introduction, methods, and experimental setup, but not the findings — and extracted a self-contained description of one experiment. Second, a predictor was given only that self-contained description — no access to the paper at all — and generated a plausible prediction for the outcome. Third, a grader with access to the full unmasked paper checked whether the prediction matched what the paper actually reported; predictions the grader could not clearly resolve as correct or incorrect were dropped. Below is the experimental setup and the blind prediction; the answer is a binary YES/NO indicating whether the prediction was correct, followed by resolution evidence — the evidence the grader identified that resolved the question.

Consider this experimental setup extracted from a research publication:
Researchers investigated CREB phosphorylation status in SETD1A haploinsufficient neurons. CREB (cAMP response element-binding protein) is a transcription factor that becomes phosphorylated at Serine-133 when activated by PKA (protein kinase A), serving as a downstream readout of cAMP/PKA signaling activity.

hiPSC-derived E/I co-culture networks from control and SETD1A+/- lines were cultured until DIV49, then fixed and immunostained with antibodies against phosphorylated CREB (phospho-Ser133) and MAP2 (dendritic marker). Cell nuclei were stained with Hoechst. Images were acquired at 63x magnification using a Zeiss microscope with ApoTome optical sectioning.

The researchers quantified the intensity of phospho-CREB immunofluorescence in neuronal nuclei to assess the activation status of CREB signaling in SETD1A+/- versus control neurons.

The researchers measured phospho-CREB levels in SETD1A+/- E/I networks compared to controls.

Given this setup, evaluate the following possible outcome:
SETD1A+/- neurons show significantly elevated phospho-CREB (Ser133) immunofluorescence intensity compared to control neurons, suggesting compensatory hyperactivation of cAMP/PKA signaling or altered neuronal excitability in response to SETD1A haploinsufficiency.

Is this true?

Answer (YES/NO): YES